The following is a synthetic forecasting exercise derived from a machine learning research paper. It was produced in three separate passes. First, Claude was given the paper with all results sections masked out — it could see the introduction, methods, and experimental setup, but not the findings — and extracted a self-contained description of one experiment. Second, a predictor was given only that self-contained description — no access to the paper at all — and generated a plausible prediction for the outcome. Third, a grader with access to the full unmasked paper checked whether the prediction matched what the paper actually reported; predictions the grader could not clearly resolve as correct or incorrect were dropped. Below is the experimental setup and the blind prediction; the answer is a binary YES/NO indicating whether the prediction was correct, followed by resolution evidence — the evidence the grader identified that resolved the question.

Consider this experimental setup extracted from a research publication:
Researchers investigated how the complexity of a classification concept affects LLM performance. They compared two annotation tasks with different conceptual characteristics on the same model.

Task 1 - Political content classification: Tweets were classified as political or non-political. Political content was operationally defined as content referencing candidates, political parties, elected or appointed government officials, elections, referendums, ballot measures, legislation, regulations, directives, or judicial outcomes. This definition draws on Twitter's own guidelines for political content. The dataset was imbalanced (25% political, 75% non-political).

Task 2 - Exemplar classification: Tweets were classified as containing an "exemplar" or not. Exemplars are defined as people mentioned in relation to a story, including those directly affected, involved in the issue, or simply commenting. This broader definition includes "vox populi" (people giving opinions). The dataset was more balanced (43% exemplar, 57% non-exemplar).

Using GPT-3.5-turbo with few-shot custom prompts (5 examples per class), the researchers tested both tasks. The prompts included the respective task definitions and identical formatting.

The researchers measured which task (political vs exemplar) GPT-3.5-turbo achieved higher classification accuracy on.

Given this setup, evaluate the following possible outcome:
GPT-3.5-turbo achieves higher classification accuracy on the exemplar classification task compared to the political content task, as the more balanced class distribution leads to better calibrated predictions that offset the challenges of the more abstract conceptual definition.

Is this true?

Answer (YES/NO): NO